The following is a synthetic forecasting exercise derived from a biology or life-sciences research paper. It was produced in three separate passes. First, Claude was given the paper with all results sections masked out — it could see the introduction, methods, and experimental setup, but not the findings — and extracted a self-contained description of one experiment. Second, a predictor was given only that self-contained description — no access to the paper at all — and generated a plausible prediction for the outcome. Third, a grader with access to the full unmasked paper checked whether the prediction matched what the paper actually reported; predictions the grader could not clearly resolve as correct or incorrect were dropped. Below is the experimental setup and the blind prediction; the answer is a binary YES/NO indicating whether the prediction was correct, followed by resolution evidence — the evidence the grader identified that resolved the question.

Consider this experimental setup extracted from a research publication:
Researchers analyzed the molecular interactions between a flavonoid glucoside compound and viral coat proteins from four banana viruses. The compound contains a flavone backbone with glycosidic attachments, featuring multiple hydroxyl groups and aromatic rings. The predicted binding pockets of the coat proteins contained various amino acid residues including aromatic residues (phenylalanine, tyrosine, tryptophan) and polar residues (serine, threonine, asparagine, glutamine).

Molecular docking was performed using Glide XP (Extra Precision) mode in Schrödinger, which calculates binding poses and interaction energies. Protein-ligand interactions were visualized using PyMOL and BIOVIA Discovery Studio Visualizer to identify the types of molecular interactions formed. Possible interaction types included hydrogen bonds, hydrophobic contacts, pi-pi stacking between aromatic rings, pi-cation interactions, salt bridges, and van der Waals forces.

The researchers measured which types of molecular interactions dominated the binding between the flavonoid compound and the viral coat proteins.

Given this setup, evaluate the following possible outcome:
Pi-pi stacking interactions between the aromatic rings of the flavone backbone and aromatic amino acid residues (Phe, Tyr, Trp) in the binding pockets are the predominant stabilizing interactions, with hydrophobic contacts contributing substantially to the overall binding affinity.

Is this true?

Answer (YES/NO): NO